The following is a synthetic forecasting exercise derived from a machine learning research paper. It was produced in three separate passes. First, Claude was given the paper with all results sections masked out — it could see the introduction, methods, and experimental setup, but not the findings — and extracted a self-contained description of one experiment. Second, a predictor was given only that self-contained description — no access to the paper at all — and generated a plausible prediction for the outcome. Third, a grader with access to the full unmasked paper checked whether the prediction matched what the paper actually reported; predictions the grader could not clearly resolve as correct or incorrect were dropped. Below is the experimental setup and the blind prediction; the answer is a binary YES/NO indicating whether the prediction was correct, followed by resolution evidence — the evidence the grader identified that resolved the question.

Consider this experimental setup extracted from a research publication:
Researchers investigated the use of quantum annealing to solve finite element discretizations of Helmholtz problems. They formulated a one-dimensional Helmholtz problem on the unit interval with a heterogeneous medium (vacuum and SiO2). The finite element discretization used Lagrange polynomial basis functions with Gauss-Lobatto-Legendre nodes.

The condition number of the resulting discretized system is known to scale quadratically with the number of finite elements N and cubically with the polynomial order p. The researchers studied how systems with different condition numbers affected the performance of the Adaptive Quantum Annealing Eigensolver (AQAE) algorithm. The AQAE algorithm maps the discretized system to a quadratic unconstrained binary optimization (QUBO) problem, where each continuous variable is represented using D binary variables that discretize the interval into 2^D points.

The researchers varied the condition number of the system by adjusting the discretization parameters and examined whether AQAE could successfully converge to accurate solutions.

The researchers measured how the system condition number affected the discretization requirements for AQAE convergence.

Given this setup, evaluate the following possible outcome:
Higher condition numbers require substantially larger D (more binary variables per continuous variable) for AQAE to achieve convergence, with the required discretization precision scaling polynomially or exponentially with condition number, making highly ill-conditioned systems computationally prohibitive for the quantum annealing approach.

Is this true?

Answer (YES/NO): NO